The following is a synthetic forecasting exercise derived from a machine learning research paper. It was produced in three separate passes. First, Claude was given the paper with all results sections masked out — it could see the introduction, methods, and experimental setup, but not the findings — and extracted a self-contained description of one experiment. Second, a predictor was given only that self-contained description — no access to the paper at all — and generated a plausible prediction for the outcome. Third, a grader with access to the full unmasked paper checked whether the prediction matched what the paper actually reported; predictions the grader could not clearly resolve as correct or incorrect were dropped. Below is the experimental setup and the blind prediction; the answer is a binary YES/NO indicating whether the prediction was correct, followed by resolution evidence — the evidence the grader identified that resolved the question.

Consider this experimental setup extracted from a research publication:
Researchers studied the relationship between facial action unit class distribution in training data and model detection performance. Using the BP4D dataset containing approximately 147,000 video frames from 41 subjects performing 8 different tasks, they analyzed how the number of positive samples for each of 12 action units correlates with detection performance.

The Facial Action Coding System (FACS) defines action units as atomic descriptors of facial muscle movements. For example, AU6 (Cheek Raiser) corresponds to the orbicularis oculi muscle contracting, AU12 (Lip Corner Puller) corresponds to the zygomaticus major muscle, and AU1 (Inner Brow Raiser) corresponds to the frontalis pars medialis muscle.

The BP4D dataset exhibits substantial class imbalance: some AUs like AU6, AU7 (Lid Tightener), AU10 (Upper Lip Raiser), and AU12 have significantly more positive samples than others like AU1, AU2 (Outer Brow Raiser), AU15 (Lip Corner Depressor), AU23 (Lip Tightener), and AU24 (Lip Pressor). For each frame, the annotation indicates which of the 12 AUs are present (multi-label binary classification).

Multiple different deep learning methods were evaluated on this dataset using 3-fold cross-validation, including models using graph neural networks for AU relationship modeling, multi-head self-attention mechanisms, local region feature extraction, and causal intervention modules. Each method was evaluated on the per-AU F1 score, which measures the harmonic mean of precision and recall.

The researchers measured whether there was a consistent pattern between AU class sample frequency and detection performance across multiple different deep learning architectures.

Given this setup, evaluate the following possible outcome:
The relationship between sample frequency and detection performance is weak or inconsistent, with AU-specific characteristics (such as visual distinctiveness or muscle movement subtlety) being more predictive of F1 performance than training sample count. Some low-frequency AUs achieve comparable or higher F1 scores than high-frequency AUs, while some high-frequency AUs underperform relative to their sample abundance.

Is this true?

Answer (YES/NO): NO